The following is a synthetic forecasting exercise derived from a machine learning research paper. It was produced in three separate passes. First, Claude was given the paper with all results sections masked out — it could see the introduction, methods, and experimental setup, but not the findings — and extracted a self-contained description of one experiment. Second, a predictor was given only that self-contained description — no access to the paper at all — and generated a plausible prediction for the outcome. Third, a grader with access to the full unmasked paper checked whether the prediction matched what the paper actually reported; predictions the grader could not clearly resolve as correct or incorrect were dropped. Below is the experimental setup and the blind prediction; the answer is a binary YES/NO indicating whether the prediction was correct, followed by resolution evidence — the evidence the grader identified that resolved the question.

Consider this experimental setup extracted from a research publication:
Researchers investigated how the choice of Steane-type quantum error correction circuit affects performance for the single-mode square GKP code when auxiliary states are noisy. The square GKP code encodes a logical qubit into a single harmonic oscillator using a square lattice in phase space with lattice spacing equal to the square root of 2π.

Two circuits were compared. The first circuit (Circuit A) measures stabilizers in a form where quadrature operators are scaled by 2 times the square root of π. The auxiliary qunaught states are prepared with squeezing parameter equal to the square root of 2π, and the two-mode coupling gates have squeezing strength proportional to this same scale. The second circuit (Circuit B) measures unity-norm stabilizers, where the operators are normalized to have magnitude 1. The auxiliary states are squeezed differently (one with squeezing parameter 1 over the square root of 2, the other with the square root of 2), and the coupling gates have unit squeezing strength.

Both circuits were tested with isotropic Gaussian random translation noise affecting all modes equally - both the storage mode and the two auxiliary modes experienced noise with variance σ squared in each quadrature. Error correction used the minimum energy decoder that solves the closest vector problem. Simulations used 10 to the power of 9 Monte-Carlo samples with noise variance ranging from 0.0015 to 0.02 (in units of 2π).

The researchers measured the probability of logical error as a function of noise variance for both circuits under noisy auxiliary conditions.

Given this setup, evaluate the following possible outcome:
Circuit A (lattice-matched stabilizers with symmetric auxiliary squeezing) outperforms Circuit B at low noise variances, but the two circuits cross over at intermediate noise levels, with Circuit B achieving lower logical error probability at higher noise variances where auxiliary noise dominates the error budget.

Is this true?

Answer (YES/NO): NO